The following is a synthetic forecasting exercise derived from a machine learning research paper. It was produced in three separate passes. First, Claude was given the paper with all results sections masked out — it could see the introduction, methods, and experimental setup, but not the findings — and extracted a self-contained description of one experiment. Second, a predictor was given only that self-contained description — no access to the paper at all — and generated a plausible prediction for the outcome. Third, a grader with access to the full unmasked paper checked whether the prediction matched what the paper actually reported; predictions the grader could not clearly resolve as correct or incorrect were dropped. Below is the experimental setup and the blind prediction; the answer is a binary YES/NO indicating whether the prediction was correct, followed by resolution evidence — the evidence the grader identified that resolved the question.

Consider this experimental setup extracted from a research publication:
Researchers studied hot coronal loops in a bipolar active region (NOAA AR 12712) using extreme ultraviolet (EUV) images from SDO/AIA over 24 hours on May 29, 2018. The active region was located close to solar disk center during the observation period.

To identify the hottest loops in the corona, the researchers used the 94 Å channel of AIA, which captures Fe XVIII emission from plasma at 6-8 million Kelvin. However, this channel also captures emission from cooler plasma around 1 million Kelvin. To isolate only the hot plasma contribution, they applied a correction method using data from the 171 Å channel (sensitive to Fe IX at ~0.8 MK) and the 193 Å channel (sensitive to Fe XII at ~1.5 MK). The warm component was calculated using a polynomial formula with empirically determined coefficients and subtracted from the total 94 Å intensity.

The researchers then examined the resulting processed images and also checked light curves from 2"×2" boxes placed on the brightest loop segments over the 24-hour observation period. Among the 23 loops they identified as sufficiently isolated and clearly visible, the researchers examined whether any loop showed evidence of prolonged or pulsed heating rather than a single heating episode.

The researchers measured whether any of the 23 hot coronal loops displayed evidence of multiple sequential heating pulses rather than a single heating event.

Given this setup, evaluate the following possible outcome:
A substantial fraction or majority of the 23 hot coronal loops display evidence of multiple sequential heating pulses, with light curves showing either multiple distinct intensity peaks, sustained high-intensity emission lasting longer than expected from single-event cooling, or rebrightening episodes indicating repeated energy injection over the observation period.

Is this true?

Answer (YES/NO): NO